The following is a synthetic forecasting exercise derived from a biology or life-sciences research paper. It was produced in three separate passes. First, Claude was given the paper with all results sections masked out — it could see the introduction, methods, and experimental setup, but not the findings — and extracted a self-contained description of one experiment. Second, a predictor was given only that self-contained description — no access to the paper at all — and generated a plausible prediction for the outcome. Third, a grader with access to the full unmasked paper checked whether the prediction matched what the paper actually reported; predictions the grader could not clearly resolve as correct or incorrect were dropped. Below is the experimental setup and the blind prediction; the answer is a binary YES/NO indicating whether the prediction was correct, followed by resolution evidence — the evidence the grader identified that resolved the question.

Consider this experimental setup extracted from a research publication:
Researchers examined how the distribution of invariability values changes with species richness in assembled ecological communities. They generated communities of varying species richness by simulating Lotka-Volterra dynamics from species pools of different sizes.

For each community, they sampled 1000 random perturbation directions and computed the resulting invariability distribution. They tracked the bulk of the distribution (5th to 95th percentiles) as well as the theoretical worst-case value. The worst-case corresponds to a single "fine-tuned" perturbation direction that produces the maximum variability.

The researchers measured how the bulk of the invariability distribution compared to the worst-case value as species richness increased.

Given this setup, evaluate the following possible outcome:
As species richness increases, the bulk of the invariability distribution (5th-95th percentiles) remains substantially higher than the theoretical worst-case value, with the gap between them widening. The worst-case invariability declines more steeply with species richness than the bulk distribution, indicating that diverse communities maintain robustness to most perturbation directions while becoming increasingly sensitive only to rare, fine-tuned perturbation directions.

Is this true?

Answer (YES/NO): NO